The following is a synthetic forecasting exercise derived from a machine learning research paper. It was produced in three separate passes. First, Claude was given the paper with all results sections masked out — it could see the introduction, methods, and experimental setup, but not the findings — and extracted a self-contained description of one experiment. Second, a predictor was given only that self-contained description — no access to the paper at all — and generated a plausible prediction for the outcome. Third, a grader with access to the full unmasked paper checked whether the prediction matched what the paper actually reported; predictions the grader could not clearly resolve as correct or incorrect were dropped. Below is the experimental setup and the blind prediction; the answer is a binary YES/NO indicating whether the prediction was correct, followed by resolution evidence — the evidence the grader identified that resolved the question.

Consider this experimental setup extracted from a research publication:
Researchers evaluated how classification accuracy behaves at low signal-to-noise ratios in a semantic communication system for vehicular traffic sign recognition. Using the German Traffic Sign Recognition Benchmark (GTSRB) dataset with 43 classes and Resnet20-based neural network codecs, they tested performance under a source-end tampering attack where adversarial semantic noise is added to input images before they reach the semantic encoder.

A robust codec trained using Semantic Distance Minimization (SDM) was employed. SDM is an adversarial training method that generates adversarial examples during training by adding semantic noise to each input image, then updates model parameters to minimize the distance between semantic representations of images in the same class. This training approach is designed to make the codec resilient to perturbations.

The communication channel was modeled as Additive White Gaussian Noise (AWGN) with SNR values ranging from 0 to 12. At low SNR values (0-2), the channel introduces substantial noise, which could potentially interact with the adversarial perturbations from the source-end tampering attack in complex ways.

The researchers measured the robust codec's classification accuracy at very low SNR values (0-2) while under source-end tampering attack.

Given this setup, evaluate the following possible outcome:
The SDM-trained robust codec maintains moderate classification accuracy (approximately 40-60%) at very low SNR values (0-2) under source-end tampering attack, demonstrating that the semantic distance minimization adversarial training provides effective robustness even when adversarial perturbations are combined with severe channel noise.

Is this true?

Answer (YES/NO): NO